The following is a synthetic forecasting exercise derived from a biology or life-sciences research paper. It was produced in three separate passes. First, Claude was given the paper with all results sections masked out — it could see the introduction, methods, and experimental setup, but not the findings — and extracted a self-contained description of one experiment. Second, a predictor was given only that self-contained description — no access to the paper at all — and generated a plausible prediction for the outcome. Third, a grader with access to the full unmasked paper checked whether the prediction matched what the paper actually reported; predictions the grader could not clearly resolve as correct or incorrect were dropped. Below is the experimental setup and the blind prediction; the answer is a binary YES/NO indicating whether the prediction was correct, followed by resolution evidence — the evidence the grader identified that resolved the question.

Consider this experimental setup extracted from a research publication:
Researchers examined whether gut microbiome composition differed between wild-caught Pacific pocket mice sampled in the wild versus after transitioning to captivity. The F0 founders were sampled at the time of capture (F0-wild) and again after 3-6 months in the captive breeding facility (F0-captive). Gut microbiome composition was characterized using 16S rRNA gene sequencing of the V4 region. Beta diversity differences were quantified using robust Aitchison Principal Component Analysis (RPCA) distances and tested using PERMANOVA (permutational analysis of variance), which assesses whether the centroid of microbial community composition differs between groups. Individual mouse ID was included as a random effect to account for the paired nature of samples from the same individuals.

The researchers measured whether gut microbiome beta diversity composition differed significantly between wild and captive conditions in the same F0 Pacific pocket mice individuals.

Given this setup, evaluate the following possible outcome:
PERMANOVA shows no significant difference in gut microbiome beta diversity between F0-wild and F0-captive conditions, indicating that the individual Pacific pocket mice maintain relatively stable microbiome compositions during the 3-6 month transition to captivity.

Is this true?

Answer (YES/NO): NO